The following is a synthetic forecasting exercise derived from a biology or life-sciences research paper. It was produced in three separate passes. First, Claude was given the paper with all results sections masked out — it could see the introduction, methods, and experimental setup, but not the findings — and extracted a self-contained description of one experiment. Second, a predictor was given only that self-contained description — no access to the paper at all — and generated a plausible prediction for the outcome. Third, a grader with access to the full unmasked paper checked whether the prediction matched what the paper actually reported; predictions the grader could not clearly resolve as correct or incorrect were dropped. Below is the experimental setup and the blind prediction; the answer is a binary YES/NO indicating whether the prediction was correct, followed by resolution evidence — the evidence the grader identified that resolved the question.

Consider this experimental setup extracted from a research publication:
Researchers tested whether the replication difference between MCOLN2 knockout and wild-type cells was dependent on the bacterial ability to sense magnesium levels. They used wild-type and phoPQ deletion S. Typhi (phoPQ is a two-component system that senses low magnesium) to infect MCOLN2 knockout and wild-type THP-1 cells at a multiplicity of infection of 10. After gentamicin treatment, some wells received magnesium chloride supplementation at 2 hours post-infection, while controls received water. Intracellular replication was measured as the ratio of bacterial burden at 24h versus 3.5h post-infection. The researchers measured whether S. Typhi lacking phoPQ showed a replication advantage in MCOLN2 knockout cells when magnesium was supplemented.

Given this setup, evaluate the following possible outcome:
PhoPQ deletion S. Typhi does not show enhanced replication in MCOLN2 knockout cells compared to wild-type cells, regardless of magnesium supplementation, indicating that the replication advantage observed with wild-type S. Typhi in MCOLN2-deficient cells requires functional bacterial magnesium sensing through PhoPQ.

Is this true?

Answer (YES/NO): NO